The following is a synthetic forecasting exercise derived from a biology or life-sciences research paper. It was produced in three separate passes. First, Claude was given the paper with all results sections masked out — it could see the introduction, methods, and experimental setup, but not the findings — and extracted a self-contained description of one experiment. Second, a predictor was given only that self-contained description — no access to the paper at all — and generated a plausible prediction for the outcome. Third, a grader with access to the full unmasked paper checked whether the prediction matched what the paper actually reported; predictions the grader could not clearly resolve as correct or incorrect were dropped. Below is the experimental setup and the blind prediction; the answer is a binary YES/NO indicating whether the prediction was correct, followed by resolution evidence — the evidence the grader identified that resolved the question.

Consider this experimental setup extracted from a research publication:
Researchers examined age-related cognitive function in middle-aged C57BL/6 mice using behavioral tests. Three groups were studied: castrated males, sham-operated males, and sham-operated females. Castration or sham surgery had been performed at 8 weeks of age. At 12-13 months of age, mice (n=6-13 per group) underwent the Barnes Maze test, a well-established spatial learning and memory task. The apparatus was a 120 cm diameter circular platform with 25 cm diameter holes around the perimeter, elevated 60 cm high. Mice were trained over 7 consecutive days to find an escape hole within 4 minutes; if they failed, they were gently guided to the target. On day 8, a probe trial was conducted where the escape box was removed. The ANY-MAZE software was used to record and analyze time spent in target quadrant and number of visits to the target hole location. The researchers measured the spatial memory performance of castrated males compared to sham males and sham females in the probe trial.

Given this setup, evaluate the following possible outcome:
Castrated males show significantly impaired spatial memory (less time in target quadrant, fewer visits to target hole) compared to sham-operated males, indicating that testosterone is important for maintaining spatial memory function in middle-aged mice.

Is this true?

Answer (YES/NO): NO